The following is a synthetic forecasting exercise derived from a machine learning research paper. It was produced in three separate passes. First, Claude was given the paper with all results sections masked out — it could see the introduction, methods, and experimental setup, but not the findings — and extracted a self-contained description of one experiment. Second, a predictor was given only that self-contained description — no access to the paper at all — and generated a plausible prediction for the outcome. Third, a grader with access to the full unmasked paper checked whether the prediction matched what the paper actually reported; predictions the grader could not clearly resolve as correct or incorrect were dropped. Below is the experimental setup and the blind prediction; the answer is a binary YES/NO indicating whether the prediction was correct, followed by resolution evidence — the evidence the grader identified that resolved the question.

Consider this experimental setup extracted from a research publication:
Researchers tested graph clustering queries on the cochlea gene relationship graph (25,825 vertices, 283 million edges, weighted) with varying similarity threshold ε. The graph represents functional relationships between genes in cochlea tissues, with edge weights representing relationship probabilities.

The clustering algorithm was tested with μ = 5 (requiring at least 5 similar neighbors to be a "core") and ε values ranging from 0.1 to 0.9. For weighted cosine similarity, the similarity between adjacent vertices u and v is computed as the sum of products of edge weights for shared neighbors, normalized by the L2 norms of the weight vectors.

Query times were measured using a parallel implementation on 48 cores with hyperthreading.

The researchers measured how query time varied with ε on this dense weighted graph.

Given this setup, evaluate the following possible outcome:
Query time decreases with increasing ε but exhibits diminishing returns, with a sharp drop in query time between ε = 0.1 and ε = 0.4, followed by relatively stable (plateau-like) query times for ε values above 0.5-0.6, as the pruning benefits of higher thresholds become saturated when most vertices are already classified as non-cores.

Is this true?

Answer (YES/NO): NO